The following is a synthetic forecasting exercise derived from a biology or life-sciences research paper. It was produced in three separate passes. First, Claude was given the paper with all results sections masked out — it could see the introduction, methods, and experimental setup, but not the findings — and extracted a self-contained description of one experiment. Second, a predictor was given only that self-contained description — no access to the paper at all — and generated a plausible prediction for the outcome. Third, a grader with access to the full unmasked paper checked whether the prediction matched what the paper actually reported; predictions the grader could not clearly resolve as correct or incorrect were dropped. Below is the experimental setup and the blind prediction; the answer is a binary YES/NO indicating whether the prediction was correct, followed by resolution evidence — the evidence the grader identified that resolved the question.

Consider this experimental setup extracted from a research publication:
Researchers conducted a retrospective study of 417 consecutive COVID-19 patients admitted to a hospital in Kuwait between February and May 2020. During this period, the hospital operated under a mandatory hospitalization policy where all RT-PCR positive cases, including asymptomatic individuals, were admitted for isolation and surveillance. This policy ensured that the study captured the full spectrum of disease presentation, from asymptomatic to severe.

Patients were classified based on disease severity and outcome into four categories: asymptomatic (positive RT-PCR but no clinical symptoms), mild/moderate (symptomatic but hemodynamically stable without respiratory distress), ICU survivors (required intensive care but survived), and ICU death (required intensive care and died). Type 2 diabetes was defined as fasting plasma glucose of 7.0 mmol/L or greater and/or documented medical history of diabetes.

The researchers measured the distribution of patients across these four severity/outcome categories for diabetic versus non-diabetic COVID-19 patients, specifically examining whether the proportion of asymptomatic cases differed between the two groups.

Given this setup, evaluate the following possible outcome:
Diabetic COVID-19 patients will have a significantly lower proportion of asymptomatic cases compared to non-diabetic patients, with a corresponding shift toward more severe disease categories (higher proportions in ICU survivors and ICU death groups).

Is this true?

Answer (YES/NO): NO